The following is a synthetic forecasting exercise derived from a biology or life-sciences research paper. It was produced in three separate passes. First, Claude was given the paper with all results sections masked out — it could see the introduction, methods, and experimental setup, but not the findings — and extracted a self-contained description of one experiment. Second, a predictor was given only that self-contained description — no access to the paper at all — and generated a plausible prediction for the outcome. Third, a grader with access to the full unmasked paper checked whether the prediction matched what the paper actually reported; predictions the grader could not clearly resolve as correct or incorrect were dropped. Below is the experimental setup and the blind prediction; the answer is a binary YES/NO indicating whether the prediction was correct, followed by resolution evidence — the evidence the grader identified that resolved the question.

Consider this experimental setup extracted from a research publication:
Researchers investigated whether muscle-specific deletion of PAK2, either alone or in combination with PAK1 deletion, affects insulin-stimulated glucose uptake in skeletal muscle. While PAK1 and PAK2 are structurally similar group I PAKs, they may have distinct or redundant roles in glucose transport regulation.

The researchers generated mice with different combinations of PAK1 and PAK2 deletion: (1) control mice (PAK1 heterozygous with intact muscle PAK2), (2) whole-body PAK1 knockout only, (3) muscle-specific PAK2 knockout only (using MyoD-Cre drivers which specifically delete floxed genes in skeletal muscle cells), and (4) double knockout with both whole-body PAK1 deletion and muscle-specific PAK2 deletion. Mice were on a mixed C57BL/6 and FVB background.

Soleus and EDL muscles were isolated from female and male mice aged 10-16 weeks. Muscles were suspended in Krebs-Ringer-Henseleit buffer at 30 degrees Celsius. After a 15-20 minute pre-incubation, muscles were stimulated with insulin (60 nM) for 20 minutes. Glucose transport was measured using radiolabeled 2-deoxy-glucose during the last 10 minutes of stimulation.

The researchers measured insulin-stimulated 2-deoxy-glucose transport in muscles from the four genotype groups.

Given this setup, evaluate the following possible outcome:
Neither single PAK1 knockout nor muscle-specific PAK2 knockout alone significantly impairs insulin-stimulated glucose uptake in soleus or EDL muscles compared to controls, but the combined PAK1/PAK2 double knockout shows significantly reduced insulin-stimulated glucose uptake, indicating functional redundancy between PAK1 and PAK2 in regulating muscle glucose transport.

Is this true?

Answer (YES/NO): NO